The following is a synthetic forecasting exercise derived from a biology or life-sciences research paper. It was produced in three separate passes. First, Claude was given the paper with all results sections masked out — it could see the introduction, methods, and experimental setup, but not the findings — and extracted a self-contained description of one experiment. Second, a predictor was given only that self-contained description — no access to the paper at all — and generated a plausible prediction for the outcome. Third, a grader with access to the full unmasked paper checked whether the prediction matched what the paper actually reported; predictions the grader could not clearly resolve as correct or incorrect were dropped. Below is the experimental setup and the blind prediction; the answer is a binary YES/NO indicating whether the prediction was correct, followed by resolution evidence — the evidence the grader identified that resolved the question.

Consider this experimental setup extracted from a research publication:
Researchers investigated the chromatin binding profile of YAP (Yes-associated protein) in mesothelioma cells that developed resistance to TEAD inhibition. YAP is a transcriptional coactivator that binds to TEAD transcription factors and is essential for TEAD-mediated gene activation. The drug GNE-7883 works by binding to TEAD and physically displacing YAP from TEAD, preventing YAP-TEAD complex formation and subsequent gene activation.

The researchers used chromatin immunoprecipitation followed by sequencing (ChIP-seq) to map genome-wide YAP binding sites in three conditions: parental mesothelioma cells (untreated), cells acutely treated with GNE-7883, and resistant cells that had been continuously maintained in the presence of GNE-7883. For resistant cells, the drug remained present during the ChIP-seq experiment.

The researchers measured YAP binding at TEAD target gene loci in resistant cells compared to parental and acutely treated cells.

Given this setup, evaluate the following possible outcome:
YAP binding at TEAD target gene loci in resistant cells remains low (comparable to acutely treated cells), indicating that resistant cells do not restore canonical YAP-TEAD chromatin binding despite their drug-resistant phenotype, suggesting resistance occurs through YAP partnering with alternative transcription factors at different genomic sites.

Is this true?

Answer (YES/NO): NO